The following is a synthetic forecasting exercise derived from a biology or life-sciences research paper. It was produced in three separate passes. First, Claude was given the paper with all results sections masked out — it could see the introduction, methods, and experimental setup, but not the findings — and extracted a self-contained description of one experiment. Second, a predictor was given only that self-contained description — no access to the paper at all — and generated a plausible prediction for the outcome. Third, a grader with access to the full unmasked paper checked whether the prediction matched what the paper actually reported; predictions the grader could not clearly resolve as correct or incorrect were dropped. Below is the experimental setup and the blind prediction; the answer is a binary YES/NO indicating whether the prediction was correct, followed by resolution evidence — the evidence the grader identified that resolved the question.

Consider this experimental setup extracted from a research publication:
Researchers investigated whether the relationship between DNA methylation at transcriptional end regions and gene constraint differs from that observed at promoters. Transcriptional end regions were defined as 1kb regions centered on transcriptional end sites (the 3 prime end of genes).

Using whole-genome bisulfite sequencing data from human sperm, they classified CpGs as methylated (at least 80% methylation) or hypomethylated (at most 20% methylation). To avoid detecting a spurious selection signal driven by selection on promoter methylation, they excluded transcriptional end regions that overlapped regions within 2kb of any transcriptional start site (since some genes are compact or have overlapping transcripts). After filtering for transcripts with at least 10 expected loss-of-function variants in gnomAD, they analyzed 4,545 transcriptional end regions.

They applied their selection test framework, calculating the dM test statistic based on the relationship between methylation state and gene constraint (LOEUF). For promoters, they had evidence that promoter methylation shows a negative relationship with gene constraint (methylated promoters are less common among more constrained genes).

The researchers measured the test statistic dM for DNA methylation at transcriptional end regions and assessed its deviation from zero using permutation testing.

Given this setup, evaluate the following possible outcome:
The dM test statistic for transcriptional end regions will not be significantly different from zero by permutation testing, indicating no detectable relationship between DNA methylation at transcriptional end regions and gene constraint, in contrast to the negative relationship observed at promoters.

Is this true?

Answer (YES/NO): YES